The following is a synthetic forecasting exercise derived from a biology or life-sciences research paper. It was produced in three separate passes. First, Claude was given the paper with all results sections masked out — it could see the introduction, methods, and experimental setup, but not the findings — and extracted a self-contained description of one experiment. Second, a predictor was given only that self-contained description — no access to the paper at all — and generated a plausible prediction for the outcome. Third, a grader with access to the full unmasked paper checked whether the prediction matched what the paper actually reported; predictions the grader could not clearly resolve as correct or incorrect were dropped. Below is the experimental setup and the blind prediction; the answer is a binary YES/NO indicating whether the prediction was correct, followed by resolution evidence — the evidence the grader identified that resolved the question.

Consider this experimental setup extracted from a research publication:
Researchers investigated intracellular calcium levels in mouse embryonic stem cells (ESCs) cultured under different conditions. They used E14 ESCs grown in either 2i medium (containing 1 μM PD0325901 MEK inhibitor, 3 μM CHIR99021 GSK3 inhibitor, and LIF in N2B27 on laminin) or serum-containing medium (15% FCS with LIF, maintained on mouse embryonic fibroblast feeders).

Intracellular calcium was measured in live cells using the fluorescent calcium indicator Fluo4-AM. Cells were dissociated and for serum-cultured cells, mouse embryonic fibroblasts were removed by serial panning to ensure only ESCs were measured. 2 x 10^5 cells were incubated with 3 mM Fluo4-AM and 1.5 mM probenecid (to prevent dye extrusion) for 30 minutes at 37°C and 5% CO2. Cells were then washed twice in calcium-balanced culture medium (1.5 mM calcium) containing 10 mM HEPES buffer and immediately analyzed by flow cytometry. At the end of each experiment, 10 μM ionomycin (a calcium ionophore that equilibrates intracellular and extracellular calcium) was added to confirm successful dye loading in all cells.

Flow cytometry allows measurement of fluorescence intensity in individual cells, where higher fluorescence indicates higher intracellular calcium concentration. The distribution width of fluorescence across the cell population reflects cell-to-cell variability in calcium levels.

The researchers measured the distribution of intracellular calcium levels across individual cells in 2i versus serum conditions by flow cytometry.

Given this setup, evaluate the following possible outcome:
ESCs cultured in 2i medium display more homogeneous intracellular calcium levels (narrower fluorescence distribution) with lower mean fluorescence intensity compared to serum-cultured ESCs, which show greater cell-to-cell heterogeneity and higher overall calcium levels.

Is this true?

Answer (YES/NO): NO